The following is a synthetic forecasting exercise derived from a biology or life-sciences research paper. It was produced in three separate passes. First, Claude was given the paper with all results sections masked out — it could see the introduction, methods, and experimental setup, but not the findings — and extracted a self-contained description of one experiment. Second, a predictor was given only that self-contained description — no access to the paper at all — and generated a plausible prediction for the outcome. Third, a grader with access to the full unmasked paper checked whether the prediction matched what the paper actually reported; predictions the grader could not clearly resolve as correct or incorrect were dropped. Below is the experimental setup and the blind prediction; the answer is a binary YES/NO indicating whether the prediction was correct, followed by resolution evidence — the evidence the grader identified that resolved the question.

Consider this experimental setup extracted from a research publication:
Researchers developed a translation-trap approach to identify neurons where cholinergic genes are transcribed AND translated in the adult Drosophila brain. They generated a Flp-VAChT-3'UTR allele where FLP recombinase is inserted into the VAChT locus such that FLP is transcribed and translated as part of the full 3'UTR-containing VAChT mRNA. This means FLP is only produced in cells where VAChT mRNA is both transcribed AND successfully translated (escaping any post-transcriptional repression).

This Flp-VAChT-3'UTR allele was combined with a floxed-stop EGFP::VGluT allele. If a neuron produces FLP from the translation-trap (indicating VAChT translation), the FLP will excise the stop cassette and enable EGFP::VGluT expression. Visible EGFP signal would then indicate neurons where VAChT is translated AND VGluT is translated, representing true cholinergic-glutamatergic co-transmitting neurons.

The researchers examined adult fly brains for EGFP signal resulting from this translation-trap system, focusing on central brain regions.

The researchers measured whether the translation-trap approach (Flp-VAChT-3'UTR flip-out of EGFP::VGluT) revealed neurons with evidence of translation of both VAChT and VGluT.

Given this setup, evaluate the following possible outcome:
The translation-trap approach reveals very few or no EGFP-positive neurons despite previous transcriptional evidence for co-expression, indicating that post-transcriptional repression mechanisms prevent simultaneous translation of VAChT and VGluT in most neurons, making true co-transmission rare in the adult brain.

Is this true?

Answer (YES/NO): NO